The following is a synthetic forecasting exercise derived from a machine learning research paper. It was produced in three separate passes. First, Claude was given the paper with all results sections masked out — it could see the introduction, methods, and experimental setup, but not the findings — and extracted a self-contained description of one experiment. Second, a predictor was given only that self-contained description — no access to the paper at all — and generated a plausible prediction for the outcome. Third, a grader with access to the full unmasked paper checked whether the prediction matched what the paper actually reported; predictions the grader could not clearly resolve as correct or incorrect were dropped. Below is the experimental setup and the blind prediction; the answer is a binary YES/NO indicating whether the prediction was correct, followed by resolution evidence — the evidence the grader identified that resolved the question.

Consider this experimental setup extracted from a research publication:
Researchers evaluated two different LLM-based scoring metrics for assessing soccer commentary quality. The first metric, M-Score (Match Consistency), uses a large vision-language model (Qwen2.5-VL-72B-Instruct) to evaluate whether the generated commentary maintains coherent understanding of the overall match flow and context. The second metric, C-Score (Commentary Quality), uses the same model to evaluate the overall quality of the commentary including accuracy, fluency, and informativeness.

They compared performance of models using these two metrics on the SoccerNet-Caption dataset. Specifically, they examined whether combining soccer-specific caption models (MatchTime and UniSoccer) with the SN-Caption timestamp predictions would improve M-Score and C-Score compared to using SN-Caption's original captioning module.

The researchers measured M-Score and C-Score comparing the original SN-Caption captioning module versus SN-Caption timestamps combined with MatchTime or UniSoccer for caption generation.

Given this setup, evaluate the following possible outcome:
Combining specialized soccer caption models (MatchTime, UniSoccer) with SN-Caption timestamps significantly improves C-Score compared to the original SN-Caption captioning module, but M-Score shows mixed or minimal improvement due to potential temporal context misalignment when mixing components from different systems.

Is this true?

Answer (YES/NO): NO